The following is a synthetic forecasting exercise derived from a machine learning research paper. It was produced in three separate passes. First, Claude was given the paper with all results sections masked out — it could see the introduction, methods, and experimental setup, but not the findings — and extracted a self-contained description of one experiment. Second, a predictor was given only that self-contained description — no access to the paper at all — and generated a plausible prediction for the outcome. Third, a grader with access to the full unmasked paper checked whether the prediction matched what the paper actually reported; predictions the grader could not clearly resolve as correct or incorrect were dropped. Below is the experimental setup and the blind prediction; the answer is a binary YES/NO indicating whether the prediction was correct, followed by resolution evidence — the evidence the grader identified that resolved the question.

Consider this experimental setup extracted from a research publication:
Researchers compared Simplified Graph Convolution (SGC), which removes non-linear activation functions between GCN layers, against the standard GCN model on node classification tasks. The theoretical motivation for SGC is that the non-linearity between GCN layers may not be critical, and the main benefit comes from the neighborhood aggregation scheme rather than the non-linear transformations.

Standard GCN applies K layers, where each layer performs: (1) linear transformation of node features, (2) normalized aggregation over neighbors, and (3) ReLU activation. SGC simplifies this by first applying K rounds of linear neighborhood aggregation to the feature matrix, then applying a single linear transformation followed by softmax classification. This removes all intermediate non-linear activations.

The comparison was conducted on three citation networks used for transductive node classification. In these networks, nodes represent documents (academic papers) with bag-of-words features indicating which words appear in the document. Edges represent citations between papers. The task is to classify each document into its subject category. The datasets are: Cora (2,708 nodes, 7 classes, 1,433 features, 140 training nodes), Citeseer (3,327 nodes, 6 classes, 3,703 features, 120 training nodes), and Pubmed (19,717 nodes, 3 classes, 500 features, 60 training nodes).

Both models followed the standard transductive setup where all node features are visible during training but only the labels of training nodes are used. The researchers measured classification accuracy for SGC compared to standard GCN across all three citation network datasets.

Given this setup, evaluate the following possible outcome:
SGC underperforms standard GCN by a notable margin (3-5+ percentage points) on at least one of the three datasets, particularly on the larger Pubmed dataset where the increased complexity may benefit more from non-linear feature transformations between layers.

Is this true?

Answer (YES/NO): NO